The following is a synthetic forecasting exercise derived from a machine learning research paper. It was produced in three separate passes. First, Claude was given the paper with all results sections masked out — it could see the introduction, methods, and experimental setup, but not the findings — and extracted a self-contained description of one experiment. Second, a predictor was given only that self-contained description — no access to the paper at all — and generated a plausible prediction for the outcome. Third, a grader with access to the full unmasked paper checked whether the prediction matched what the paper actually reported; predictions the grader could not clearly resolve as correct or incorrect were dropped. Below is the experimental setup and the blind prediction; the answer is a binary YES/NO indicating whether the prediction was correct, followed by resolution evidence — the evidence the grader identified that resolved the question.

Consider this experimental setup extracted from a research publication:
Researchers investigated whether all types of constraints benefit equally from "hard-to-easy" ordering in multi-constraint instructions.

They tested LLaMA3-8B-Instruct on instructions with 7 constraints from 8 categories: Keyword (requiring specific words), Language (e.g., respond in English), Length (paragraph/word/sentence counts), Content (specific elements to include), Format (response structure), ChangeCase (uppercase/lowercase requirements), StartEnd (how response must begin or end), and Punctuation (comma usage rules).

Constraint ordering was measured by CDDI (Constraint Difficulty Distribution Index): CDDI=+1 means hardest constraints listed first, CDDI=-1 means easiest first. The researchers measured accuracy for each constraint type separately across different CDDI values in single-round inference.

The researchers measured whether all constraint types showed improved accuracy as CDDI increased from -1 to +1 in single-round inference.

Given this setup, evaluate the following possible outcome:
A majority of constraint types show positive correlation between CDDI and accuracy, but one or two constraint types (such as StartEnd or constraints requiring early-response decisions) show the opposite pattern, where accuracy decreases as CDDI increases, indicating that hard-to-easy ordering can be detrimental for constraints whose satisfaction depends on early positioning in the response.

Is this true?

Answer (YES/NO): YES